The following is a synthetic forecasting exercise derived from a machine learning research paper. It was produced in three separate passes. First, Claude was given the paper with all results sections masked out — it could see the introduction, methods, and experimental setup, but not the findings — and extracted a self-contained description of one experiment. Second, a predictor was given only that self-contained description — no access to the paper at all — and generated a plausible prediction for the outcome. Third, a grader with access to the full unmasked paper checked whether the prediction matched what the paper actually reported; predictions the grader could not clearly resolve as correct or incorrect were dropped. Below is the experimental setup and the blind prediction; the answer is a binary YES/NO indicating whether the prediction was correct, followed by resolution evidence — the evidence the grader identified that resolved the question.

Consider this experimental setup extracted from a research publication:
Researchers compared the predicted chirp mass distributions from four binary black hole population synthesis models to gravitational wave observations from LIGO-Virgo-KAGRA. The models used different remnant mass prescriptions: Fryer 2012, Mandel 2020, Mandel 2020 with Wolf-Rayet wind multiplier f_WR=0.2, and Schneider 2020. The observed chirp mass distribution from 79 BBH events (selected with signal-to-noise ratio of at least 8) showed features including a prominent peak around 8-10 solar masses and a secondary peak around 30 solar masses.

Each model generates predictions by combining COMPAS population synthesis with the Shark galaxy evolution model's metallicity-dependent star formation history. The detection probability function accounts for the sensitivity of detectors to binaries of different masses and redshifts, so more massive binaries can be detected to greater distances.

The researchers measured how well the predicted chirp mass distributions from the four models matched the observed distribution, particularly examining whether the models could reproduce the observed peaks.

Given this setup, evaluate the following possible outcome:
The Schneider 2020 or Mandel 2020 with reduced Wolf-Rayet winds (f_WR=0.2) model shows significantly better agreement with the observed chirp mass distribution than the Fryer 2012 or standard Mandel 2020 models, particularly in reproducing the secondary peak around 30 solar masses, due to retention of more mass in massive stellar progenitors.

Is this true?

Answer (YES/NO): NO